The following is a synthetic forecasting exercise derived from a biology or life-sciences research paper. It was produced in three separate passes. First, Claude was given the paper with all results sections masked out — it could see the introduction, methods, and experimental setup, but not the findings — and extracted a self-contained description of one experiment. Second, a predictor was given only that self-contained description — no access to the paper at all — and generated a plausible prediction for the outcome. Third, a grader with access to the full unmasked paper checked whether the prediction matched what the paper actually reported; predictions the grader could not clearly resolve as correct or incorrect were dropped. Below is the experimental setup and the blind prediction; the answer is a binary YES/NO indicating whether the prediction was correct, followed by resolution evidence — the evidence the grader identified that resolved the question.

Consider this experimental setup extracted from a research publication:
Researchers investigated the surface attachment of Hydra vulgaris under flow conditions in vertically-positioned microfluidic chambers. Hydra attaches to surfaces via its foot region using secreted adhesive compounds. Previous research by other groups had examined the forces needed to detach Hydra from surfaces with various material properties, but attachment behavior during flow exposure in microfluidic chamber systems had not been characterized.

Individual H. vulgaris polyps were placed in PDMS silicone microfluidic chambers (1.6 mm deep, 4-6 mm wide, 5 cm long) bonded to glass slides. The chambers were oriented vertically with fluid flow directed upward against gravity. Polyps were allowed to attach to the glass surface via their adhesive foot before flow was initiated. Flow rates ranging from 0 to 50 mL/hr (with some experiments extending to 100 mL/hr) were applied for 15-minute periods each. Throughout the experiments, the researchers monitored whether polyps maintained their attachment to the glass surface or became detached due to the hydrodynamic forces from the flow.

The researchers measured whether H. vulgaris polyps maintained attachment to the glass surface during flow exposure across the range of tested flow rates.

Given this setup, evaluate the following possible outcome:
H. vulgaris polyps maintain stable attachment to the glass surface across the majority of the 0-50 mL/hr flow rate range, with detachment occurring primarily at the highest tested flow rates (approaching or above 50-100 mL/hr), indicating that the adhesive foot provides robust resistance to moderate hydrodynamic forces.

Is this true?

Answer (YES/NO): NO